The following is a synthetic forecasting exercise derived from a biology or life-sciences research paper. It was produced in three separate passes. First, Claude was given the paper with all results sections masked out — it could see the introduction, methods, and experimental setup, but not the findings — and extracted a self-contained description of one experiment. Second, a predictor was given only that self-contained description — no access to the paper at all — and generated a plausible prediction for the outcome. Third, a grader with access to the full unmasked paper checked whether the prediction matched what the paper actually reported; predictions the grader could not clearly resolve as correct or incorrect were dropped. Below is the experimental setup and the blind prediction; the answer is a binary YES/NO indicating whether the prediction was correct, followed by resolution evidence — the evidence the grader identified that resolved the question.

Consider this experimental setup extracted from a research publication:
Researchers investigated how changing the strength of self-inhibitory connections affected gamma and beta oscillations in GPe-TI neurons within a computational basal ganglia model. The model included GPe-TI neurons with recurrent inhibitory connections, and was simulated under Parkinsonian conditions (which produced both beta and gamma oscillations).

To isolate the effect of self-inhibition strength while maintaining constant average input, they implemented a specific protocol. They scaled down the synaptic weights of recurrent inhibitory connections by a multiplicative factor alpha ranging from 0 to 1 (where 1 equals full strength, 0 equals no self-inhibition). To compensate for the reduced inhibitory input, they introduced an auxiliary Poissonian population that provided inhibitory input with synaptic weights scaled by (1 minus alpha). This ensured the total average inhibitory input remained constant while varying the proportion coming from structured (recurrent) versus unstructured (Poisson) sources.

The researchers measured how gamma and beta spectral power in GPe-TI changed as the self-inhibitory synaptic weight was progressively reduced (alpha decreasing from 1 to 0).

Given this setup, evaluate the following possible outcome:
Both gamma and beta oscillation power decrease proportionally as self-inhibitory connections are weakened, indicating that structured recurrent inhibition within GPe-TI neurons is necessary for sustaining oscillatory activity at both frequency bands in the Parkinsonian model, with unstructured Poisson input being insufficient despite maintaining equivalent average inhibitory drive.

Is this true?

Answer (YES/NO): NO